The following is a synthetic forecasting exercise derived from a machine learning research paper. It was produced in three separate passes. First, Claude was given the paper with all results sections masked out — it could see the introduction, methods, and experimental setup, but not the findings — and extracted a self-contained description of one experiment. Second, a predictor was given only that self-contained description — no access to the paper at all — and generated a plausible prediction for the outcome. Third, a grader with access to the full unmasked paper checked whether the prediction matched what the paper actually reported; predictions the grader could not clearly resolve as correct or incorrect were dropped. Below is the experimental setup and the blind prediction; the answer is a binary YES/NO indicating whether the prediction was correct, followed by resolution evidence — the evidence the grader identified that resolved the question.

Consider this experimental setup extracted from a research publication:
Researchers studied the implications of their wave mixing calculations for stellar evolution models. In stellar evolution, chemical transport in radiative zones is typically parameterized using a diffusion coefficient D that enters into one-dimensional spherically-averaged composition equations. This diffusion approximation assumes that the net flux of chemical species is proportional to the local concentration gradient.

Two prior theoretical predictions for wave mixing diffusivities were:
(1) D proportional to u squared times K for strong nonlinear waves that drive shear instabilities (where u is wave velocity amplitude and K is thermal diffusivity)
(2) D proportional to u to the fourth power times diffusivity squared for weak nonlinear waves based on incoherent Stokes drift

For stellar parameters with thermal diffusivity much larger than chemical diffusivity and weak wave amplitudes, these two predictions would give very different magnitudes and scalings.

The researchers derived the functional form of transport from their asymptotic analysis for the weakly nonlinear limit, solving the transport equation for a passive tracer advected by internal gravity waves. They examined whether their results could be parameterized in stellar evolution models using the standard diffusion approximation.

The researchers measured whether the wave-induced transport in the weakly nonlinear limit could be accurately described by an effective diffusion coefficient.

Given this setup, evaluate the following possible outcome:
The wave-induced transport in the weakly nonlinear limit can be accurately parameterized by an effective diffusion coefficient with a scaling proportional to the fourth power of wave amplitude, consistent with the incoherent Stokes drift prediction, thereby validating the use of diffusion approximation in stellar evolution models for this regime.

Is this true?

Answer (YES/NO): NO